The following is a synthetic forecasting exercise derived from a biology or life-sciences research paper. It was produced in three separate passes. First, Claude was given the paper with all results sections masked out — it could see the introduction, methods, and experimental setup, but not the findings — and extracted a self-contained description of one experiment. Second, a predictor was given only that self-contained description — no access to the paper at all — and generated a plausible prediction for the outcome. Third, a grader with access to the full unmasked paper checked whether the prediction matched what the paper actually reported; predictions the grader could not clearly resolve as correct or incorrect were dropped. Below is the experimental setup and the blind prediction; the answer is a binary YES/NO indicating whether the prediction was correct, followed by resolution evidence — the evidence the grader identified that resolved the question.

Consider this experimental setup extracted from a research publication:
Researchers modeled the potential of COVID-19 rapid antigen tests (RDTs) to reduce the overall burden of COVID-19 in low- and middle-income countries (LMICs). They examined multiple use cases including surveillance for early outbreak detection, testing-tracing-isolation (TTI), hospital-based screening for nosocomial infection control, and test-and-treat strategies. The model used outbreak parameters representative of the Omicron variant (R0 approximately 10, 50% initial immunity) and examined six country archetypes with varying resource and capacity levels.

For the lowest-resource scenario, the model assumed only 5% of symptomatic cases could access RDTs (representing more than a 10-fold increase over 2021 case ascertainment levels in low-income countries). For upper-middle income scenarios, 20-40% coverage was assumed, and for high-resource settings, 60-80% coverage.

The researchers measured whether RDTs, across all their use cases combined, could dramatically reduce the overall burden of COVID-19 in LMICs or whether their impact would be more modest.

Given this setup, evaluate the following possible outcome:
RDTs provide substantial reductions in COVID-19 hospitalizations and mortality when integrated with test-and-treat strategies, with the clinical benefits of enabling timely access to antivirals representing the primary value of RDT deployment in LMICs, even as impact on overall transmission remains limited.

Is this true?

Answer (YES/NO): NO